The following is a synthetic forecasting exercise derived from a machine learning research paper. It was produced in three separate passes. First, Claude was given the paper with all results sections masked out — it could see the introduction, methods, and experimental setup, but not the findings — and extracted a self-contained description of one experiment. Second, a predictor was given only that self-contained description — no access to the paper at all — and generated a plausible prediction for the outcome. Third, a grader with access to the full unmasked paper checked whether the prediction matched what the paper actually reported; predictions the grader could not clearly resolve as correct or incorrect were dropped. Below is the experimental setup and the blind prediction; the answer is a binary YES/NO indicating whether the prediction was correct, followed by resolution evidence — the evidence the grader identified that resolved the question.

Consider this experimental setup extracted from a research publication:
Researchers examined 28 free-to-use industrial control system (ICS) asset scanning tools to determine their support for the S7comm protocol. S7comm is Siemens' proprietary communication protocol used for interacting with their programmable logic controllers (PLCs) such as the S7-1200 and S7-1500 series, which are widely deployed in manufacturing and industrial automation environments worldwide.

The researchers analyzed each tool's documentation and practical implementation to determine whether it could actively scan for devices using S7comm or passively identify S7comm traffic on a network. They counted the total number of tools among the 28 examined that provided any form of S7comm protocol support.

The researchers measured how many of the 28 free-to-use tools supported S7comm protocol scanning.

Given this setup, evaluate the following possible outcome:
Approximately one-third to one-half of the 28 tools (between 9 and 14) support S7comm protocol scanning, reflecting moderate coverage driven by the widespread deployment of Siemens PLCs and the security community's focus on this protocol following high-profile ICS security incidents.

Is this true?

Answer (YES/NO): NO